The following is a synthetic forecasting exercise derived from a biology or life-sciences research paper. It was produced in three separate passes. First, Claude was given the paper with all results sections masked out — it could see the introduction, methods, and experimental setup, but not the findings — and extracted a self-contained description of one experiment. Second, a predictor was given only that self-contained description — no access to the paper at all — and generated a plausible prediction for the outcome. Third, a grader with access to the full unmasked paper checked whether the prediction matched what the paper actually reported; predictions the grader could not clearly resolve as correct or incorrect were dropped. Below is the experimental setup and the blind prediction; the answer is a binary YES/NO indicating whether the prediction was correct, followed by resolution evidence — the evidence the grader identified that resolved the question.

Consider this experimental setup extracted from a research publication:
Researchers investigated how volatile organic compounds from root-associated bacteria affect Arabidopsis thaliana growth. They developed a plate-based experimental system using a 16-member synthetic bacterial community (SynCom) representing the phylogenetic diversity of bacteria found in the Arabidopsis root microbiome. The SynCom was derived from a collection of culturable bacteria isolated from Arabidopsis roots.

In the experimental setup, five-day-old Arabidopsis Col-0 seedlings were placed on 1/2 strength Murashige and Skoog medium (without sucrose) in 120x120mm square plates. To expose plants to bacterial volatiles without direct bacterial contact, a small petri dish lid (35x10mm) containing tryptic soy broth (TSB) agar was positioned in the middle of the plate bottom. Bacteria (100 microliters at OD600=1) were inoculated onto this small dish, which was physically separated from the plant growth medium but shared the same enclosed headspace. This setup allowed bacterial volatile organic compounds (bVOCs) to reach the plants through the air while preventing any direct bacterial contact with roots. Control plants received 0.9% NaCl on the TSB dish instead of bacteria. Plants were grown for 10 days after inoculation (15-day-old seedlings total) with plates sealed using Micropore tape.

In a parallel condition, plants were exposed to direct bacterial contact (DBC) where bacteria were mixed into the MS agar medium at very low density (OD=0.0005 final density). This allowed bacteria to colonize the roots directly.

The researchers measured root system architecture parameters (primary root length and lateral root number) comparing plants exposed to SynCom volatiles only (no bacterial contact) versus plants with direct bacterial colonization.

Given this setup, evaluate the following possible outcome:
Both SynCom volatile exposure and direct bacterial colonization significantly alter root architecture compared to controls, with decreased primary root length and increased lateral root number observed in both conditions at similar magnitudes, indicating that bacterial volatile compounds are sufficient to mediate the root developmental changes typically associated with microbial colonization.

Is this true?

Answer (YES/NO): NO